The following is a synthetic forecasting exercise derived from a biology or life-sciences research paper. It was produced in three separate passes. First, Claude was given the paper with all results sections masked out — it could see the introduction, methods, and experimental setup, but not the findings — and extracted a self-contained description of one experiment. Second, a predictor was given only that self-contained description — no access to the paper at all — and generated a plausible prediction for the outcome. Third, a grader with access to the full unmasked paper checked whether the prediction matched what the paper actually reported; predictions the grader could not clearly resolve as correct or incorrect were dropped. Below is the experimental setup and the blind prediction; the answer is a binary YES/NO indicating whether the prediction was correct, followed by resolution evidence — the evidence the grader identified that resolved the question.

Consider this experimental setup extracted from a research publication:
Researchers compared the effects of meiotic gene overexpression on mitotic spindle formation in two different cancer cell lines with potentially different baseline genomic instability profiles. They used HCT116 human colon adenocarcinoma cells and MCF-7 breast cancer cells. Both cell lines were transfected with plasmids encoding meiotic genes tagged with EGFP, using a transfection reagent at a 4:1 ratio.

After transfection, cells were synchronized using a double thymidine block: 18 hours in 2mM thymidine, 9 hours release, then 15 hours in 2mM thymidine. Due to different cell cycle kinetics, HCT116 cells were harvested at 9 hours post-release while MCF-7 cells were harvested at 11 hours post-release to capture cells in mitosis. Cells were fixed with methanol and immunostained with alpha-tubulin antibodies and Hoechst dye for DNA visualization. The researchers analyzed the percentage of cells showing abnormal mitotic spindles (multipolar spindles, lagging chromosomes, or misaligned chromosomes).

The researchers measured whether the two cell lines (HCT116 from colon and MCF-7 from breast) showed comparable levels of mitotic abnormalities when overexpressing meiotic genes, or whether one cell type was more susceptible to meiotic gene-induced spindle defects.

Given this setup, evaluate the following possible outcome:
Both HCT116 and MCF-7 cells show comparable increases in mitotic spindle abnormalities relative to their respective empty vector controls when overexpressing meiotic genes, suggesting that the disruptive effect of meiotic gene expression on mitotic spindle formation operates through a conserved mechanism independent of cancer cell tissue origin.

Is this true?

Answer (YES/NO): NO